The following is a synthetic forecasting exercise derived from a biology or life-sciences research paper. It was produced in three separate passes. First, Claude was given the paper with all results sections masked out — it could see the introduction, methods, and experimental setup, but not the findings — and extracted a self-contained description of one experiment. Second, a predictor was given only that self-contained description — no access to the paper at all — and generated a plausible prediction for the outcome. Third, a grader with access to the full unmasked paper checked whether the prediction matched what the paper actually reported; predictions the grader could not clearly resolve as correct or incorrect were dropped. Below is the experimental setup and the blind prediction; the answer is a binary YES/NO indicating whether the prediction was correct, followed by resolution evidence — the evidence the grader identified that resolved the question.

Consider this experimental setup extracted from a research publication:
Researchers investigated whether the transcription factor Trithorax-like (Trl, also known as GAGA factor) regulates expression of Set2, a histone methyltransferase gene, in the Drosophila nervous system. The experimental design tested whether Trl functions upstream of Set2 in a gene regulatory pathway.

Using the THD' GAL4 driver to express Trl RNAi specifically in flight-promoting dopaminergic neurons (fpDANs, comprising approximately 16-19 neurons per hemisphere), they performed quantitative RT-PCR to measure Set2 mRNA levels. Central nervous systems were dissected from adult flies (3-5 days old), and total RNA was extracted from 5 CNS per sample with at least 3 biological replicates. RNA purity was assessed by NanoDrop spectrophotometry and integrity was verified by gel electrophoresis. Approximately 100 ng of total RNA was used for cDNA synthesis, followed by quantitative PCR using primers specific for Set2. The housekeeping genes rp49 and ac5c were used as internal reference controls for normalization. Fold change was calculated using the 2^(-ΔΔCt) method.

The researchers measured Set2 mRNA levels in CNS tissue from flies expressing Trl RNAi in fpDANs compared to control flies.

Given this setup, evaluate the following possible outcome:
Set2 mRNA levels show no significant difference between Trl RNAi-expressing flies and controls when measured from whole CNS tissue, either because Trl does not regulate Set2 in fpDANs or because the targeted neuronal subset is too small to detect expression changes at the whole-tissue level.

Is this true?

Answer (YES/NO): NO